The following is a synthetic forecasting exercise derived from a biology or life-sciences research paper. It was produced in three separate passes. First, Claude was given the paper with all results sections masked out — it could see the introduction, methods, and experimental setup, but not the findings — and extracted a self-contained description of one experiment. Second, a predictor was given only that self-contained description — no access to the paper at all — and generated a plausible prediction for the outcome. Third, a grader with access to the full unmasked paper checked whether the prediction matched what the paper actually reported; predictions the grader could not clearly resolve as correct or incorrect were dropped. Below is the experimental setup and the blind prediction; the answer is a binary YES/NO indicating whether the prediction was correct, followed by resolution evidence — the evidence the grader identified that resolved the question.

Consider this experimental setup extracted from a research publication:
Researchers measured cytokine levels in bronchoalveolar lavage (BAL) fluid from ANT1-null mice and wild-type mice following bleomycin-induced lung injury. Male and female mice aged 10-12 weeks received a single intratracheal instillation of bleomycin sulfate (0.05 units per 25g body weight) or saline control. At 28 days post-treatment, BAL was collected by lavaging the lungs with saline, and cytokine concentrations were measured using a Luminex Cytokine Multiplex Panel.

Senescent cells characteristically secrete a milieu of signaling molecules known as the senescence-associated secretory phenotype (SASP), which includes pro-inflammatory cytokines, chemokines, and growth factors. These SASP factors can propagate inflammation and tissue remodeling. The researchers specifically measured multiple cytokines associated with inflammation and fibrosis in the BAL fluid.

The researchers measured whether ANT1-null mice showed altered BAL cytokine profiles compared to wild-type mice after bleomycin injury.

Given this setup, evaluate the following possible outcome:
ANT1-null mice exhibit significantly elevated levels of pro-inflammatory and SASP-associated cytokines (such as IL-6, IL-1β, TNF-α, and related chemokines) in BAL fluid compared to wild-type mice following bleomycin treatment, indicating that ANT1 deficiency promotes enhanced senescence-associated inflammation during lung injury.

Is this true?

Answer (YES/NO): NO